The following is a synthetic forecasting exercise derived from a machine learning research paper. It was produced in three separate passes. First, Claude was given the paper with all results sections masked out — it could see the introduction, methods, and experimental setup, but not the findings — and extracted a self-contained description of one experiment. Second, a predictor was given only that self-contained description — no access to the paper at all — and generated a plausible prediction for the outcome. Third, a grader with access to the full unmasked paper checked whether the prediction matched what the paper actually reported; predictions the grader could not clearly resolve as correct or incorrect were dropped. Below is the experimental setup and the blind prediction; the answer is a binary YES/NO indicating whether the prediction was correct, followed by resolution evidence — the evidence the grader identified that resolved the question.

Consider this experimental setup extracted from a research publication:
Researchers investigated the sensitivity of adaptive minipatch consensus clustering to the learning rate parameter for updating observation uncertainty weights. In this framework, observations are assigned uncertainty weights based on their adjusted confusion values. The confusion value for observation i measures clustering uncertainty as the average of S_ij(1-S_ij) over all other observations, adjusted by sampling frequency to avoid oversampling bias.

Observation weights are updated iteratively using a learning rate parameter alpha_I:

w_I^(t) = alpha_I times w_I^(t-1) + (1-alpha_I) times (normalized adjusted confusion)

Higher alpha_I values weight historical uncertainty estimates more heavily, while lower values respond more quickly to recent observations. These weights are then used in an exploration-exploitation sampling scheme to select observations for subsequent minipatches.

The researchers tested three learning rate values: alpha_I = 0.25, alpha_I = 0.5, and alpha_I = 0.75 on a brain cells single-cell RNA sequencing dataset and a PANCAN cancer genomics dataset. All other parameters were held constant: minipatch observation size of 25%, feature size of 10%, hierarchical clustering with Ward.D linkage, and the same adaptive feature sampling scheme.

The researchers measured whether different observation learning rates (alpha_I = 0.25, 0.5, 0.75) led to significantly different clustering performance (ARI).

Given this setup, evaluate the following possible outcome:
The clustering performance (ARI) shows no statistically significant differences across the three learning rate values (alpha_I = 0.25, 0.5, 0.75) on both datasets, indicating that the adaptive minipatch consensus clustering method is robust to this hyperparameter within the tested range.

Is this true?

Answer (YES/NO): YES